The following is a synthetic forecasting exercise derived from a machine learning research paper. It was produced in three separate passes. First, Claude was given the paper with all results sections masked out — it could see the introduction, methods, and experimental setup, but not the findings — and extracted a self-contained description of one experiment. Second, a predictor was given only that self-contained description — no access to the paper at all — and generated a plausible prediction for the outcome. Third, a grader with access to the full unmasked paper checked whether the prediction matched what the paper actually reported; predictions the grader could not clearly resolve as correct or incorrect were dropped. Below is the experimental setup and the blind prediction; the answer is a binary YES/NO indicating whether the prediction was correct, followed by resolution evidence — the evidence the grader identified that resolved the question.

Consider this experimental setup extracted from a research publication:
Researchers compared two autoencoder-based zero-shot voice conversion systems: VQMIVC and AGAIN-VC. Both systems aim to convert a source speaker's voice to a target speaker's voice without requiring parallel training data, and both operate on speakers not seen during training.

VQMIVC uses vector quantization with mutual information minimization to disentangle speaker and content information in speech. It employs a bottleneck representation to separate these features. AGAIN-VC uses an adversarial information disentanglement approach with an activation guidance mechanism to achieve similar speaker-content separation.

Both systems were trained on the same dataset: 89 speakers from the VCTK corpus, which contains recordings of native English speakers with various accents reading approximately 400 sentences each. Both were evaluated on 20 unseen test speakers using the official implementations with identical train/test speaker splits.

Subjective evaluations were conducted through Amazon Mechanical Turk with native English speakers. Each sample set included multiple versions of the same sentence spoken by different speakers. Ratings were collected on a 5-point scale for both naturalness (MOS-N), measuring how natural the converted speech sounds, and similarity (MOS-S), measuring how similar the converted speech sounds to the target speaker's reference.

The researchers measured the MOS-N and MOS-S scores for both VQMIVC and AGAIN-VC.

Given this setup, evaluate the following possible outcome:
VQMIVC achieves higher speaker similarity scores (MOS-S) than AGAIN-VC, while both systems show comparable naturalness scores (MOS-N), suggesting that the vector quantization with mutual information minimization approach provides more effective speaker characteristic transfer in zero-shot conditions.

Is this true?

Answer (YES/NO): NO